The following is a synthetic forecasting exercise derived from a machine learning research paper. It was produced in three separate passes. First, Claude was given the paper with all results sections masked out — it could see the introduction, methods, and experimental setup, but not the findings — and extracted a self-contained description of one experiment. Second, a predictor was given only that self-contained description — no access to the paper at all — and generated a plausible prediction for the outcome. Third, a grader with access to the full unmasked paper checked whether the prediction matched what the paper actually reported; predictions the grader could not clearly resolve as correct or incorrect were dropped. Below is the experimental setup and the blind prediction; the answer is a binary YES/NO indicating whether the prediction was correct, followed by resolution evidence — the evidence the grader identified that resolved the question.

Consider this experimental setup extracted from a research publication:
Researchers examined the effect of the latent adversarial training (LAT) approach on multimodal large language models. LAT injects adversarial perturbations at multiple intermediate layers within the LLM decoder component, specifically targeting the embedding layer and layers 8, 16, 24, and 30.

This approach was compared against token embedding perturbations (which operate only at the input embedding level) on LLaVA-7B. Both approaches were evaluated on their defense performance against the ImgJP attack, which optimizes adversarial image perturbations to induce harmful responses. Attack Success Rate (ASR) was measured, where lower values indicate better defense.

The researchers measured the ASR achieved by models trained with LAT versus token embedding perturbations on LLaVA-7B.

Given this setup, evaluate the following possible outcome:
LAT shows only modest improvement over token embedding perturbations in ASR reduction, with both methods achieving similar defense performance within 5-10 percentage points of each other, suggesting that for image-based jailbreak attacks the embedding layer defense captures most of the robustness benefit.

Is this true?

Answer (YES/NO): NO